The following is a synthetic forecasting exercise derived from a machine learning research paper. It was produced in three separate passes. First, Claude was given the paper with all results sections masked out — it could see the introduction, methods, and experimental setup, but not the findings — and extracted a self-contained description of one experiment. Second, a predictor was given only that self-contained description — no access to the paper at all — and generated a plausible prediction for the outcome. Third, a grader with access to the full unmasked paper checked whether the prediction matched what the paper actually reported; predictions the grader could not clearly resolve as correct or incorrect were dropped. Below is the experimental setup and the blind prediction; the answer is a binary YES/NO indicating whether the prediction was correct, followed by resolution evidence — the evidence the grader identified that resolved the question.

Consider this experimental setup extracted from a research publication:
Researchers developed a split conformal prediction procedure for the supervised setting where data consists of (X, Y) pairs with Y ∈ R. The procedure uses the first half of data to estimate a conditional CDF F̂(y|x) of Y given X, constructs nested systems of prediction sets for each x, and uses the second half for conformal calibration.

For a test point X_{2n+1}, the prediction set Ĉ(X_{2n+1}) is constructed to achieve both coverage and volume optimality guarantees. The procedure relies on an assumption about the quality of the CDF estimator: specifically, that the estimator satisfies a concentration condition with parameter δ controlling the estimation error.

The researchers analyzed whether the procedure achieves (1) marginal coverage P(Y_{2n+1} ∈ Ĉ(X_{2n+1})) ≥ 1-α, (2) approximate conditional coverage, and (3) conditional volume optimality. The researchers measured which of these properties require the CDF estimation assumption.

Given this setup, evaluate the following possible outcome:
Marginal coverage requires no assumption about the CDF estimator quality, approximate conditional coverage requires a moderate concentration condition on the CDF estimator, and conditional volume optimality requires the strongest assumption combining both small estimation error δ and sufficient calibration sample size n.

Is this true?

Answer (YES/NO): NO